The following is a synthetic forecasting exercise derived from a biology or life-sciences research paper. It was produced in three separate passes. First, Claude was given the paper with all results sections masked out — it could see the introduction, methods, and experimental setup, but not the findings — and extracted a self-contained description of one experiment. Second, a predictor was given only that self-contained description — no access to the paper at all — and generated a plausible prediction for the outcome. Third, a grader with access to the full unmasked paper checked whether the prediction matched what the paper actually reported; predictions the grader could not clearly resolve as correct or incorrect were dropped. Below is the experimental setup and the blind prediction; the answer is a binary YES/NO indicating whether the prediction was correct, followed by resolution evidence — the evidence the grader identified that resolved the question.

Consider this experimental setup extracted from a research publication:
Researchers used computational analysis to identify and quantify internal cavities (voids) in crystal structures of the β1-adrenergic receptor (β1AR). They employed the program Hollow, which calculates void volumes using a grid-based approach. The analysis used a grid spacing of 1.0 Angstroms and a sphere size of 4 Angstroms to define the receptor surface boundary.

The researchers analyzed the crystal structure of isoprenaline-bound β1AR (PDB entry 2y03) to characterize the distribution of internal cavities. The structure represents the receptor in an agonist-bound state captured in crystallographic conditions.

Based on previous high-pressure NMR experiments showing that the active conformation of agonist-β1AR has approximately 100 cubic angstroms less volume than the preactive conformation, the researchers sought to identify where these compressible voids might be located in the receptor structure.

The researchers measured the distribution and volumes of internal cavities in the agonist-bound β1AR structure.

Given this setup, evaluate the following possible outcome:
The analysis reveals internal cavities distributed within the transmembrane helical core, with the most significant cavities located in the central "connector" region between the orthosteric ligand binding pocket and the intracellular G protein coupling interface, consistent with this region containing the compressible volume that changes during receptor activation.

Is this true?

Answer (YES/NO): NO